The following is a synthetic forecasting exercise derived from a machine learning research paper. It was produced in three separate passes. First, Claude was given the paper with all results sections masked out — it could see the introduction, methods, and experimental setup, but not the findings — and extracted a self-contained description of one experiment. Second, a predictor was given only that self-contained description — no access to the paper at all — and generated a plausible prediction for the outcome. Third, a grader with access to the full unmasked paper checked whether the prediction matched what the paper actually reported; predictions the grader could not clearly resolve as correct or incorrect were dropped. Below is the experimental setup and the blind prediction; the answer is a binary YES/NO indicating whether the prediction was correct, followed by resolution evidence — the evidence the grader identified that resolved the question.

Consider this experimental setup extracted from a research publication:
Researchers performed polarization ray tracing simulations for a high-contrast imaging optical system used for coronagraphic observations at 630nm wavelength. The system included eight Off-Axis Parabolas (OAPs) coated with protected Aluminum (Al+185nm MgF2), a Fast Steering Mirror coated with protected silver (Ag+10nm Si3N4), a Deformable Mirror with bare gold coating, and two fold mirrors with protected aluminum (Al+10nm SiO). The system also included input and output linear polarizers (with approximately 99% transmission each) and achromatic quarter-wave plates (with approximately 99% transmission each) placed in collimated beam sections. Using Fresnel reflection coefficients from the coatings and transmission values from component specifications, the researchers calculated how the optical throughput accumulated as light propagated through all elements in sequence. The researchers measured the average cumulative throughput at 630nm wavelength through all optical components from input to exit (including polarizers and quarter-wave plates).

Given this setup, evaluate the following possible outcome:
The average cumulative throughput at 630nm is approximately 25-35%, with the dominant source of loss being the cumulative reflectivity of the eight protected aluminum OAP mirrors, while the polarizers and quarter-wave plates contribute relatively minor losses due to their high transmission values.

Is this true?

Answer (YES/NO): YES